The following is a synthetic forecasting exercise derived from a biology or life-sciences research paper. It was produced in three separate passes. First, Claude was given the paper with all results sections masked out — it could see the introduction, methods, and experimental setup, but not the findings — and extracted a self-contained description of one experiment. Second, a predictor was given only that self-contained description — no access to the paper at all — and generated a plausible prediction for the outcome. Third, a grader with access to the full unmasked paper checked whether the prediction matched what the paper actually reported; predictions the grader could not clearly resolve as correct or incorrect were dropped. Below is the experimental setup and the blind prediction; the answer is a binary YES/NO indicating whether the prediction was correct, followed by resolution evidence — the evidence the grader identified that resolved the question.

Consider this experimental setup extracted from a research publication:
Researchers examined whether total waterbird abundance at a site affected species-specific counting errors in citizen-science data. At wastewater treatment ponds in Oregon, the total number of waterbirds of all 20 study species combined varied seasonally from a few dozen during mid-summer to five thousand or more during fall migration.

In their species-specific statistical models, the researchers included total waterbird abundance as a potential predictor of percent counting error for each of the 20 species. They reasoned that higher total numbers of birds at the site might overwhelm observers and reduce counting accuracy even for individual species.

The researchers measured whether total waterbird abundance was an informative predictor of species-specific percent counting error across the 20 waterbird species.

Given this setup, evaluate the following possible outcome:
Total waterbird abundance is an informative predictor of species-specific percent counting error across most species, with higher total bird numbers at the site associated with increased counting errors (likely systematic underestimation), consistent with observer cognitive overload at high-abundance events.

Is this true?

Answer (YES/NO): NO